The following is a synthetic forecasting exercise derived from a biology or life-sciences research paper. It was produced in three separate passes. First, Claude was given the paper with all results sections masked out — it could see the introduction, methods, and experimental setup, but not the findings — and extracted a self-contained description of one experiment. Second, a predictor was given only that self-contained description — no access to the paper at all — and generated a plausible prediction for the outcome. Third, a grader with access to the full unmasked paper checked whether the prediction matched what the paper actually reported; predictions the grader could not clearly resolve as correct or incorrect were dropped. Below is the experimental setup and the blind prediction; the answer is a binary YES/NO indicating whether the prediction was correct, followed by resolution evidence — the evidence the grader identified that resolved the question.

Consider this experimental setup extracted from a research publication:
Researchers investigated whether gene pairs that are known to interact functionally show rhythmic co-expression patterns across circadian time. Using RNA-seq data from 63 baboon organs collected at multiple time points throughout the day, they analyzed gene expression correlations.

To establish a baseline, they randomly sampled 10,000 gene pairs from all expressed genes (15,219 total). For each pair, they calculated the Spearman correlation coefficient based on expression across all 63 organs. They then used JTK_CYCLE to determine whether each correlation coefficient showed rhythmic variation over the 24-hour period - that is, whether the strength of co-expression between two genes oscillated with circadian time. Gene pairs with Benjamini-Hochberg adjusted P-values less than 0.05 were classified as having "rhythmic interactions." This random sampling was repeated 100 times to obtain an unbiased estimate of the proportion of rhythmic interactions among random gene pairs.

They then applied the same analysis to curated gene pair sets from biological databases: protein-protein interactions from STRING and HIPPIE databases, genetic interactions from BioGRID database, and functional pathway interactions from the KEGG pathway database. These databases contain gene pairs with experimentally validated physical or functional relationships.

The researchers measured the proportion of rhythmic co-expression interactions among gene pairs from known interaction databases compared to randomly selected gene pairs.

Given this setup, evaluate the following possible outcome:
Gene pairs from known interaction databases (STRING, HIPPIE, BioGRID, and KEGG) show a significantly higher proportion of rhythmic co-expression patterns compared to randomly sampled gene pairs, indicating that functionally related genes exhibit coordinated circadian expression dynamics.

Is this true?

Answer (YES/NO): NO